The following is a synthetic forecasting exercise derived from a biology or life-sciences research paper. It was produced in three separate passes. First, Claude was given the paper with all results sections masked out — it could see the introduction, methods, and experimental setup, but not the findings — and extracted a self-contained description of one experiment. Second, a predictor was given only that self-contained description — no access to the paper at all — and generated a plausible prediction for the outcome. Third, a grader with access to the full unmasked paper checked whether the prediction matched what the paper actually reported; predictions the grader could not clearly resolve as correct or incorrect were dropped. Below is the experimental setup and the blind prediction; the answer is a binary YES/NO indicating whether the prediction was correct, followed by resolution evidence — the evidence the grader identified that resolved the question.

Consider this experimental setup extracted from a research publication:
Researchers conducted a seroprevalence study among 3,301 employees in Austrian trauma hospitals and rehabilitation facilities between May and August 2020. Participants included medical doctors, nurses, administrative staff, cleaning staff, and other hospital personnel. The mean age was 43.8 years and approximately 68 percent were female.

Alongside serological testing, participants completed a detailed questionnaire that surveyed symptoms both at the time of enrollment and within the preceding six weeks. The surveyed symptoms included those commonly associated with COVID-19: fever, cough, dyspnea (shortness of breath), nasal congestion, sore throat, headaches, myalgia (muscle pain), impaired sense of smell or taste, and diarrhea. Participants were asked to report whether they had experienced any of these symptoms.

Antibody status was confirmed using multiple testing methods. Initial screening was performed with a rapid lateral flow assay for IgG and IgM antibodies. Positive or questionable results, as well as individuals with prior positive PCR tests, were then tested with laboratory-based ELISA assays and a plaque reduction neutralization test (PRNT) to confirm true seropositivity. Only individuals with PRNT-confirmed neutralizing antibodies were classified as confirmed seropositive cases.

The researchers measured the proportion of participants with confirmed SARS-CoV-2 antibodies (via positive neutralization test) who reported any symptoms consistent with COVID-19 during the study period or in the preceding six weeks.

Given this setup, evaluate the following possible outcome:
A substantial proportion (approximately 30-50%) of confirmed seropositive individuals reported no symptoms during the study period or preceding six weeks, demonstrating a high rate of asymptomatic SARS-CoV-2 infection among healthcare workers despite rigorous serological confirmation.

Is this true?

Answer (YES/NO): NO